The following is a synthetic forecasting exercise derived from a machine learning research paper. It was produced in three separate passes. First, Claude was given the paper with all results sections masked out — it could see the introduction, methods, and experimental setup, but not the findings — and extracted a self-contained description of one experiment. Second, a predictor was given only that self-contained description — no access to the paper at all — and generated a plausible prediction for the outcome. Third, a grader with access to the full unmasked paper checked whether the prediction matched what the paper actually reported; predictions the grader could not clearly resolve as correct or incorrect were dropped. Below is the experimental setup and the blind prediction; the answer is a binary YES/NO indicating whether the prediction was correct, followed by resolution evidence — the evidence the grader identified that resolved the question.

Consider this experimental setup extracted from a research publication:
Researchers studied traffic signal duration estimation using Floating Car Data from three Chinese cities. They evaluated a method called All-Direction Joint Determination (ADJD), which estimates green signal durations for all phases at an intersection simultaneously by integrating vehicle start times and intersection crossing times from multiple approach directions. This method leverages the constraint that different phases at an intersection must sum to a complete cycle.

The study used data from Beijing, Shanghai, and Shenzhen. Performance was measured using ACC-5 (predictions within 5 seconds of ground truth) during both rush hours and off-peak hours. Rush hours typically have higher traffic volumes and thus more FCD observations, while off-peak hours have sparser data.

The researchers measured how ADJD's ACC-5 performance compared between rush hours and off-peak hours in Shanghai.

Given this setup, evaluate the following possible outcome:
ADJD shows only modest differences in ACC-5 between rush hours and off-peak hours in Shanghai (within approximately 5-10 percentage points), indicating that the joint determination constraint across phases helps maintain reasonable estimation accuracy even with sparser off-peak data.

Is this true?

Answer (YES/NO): NO